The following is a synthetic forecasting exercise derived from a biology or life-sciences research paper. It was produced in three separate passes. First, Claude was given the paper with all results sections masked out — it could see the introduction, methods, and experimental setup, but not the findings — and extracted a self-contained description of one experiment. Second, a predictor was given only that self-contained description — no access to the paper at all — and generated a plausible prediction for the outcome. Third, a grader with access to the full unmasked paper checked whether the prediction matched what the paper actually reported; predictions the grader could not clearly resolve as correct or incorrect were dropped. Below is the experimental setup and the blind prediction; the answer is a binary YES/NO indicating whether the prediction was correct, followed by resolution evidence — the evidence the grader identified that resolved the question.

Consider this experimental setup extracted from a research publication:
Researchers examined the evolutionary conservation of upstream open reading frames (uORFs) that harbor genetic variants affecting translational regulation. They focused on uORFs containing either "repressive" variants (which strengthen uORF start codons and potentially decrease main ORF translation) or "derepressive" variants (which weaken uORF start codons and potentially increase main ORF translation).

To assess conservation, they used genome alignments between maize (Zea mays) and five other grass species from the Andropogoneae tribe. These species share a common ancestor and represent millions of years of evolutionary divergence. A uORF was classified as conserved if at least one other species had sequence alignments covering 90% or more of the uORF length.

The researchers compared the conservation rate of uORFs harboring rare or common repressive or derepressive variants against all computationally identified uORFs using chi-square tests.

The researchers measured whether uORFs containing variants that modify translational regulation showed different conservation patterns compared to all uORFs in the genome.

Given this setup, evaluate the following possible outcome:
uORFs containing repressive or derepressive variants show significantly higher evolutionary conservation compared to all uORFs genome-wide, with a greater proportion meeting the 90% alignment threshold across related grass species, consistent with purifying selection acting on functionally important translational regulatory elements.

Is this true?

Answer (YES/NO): NO